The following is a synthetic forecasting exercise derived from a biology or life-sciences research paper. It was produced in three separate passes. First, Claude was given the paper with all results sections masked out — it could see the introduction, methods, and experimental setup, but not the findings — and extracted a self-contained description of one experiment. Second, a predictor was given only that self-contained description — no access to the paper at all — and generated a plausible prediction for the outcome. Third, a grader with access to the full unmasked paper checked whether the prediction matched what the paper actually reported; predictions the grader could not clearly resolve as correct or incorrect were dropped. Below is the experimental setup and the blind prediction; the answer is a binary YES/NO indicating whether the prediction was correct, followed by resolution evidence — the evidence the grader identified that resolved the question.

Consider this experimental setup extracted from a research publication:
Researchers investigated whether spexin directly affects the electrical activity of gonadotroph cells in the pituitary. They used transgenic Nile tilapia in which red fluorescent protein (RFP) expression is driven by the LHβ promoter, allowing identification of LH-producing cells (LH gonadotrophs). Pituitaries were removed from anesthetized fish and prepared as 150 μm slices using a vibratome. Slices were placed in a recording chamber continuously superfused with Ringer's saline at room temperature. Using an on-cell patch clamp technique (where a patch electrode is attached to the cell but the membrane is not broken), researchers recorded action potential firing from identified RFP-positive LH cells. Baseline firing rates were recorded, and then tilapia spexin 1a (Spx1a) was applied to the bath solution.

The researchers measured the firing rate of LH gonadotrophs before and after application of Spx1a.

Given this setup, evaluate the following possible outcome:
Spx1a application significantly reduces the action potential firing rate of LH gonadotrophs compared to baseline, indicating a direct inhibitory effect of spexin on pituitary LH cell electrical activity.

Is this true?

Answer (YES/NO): YES